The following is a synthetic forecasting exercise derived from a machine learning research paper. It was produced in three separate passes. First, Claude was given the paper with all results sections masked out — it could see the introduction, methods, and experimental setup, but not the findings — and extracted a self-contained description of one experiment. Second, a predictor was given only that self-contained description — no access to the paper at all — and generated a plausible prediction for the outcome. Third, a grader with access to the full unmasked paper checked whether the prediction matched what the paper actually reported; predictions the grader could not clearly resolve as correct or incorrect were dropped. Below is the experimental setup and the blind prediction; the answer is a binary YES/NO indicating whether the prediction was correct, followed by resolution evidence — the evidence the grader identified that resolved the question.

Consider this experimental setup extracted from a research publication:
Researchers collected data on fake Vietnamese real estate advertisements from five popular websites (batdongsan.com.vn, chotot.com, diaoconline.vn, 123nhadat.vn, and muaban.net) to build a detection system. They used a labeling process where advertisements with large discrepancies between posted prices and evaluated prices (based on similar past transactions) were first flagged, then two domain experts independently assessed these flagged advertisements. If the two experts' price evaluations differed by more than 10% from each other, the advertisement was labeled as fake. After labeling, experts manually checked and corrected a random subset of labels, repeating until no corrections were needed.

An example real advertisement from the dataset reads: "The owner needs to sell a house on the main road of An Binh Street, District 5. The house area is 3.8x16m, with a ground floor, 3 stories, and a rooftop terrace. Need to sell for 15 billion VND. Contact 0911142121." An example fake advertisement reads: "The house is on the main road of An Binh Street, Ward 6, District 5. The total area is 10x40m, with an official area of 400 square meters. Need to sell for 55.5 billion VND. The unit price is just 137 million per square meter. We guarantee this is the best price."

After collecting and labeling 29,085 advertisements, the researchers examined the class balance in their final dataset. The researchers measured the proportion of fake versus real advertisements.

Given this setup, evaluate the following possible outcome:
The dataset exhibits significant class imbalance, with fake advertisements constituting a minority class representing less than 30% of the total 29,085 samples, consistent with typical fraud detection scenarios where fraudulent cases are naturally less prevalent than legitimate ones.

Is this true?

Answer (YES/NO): NO